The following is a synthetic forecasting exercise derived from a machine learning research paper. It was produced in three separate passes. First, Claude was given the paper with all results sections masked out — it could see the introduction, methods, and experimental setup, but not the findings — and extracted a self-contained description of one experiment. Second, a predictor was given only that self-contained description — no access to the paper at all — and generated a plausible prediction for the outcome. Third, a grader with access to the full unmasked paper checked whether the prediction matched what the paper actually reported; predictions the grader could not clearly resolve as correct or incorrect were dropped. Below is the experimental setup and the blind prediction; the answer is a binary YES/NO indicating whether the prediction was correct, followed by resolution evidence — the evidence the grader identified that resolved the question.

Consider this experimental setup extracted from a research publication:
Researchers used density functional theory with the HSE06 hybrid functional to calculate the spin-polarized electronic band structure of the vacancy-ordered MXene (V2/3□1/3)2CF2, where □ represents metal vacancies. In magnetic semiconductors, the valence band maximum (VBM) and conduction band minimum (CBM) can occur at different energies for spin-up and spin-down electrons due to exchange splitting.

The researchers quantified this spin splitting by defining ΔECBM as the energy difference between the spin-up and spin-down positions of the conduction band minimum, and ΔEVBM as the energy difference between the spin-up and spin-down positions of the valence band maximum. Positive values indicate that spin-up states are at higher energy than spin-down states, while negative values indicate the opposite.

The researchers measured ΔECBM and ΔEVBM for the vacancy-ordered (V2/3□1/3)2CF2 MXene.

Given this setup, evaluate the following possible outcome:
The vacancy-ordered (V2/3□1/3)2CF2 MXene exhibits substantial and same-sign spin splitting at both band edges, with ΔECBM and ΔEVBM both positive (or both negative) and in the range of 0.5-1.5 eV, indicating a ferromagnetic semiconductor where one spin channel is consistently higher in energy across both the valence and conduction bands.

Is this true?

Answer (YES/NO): NO